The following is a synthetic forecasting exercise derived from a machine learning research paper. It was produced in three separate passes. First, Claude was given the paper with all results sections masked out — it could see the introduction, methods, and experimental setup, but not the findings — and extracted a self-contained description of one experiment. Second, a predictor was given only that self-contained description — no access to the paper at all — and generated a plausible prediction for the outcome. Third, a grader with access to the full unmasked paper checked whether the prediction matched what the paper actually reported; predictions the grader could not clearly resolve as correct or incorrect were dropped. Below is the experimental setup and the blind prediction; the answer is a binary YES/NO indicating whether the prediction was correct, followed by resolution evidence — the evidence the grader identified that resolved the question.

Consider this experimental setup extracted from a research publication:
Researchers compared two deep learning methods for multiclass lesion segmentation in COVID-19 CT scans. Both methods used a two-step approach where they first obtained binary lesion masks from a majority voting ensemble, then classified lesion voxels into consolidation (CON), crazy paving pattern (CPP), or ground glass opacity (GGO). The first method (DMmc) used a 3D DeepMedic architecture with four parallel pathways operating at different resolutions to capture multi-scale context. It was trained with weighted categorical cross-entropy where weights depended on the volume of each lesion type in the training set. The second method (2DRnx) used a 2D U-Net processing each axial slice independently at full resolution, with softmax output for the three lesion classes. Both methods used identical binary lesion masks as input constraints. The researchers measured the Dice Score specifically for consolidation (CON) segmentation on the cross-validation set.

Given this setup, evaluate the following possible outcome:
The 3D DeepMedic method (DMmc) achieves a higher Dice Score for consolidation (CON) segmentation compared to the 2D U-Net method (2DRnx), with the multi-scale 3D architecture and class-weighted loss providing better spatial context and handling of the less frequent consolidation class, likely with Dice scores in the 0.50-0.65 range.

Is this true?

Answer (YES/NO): NO